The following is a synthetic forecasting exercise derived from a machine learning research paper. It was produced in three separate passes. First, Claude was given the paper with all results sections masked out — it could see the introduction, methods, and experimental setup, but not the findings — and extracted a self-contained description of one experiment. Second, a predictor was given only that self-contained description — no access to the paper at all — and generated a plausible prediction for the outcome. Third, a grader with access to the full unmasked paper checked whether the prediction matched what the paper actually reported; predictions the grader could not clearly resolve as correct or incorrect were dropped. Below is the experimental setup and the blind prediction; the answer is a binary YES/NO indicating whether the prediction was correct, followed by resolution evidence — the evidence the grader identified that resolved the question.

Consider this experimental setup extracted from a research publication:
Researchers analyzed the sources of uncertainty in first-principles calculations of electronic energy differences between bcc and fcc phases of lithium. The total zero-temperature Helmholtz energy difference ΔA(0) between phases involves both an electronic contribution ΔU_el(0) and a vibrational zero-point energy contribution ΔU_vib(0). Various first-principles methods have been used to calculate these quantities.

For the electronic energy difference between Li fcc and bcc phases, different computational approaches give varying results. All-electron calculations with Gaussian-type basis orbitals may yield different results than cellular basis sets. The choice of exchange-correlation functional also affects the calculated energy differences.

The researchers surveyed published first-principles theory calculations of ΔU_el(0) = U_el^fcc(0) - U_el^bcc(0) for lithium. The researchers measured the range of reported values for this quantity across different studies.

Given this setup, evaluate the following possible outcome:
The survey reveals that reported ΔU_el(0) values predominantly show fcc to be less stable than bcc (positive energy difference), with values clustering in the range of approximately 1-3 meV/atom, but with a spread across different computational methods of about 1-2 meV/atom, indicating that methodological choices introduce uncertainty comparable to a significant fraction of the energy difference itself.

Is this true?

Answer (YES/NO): NO